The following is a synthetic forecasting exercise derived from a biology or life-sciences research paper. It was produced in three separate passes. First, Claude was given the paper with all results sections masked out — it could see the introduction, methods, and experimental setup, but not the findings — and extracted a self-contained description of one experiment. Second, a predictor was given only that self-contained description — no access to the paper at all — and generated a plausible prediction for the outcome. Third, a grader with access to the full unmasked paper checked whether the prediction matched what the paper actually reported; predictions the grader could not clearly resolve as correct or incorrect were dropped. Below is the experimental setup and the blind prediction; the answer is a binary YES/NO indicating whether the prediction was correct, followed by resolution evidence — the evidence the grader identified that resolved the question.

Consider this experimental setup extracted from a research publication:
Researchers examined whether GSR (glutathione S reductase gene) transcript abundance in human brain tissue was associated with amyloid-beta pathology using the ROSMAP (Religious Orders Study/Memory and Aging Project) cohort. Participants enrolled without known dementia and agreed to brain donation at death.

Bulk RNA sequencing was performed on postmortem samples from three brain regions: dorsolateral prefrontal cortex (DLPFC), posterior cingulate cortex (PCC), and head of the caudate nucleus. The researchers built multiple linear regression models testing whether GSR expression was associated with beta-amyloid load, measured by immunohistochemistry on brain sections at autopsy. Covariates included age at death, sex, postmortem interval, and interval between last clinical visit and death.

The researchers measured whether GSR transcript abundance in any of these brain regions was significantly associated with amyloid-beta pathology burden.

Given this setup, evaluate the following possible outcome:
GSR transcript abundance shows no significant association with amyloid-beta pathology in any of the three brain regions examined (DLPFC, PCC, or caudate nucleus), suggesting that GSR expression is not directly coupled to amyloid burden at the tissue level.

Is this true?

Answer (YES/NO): NO